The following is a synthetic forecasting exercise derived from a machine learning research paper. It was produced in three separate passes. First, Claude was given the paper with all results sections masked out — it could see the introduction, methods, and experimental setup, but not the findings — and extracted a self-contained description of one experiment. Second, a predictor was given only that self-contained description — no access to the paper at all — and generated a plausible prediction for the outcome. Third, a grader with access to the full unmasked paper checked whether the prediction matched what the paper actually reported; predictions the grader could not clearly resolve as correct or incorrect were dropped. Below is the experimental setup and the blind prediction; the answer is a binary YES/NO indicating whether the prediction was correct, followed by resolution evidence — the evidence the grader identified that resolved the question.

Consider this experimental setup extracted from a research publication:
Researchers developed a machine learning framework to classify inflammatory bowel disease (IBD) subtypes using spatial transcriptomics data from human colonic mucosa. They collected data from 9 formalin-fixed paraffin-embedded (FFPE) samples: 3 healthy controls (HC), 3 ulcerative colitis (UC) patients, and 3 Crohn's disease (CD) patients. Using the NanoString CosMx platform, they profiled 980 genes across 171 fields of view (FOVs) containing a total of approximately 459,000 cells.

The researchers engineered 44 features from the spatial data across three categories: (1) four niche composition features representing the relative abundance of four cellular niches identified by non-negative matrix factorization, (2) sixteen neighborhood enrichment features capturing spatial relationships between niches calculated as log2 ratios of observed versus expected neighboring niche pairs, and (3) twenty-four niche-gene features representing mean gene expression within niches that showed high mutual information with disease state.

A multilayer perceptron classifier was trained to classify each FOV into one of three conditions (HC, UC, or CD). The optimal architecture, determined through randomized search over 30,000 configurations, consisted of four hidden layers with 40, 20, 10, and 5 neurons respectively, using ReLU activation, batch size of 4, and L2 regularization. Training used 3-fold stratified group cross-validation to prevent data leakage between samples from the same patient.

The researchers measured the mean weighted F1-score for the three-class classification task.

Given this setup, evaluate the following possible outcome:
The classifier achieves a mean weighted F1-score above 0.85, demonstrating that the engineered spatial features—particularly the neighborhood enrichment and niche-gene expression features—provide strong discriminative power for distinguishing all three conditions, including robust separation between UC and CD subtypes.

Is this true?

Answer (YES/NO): NO